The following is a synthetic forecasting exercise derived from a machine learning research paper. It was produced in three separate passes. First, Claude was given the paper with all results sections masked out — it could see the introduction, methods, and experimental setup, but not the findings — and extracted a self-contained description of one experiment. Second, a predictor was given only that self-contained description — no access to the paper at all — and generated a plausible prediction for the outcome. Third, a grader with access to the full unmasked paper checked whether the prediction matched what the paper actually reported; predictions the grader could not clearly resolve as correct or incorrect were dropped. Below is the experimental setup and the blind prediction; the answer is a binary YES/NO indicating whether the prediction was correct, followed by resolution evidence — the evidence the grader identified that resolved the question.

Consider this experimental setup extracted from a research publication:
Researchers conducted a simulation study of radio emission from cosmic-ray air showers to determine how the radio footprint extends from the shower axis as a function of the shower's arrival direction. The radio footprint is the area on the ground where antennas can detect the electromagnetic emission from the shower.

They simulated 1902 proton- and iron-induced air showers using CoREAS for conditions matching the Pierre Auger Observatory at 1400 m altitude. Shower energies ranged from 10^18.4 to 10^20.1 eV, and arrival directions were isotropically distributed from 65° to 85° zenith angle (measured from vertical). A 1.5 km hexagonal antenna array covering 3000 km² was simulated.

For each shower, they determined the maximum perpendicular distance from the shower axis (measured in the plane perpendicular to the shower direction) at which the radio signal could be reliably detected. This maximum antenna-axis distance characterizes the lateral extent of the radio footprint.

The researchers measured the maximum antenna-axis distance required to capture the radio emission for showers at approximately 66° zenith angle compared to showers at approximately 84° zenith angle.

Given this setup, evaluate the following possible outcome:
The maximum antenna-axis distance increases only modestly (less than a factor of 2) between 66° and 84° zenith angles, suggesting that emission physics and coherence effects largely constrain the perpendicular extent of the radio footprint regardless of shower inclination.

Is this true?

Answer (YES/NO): NO